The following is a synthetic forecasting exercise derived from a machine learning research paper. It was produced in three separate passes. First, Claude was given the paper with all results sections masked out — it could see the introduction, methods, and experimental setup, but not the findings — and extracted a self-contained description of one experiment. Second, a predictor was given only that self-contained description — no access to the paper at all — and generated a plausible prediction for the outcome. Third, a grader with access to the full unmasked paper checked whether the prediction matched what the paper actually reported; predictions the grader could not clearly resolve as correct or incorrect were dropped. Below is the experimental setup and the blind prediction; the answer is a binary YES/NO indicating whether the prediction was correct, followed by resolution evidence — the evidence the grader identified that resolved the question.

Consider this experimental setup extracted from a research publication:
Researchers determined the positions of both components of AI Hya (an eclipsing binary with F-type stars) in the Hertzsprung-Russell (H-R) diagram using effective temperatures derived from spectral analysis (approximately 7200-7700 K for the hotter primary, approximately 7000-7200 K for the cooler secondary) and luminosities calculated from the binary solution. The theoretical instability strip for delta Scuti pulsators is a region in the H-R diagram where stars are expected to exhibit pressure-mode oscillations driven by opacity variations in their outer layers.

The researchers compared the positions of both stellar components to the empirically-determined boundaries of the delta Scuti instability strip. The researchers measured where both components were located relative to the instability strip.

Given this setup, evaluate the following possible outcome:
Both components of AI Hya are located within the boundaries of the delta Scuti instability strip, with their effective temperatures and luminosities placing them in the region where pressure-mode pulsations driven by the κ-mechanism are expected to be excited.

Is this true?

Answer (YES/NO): YES